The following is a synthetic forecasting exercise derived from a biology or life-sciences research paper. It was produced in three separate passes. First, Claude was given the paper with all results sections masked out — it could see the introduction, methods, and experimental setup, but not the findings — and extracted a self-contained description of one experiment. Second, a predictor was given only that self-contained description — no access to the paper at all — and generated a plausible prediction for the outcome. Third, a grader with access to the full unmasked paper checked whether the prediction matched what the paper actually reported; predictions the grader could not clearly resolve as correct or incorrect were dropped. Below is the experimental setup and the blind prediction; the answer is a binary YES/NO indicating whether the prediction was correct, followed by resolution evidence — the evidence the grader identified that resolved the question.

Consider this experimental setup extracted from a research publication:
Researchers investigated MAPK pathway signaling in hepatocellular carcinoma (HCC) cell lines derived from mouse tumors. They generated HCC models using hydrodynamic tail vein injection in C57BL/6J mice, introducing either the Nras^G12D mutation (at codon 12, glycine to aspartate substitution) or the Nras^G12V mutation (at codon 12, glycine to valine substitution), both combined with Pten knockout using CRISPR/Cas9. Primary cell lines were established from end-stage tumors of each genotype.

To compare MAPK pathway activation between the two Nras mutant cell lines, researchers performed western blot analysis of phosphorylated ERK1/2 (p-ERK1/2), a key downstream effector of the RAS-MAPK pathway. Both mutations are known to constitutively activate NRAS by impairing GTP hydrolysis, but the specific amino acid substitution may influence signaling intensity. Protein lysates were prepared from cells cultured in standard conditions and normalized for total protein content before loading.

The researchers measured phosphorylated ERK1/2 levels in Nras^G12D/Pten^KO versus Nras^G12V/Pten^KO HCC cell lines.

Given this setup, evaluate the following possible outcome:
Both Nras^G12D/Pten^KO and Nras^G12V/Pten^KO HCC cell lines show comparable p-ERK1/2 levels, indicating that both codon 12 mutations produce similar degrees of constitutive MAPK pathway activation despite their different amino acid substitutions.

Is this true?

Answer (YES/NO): NO